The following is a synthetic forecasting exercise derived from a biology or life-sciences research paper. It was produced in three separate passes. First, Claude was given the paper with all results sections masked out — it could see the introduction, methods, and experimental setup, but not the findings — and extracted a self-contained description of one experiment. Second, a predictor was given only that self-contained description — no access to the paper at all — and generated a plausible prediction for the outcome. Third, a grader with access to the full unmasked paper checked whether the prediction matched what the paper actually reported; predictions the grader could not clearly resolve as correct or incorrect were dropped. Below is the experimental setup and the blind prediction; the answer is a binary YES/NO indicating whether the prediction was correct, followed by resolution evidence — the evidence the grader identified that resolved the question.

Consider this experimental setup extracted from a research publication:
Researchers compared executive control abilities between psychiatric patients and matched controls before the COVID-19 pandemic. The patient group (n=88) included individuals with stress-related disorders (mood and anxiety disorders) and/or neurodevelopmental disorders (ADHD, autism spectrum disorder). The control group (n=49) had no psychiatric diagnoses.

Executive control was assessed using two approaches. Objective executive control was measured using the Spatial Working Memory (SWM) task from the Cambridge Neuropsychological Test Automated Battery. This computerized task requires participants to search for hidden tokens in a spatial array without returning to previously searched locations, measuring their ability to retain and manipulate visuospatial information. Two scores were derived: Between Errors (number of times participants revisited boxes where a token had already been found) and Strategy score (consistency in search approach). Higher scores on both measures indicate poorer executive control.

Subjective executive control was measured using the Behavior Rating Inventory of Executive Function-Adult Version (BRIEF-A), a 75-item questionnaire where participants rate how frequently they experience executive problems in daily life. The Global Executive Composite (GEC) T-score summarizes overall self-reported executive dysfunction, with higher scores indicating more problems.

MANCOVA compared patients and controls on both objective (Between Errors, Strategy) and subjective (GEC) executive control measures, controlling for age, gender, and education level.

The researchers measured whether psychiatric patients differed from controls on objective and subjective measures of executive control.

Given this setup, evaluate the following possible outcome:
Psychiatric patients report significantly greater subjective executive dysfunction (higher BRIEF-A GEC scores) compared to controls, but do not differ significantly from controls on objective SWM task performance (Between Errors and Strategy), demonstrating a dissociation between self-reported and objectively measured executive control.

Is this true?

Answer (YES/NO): YES